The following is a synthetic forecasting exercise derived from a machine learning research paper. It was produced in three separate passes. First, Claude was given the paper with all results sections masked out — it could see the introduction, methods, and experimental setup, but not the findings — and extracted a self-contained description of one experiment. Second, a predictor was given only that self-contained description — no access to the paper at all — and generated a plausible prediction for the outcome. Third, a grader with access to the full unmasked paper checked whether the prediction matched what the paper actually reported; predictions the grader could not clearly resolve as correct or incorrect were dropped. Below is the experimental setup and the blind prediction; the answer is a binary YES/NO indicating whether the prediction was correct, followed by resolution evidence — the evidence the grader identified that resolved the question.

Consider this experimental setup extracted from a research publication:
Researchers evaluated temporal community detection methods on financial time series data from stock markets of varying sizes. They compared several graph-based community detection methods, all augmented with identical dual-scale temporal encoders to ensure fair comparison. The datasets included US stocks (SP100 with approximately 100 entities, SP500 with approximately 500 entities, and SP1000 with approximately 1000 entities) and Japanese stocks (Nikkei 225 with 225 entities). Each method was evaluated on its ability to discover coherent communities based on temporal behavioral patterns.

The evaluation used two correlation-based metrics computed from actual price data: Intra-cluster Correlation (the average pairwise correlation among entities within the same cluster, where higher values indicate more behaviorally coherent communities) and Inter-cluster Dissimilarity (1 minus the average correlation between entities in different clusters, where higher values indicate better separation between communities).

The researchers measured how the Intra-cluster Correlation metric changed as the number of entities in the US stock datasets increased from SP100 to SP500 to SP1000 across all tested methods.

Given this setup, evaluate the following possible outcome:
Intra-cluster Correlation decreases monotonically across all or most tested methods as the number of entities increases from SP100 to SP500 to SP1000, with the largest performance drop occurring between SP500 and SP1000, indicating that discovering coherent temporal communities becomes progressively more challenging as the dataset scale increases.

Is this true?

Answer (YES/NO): NO